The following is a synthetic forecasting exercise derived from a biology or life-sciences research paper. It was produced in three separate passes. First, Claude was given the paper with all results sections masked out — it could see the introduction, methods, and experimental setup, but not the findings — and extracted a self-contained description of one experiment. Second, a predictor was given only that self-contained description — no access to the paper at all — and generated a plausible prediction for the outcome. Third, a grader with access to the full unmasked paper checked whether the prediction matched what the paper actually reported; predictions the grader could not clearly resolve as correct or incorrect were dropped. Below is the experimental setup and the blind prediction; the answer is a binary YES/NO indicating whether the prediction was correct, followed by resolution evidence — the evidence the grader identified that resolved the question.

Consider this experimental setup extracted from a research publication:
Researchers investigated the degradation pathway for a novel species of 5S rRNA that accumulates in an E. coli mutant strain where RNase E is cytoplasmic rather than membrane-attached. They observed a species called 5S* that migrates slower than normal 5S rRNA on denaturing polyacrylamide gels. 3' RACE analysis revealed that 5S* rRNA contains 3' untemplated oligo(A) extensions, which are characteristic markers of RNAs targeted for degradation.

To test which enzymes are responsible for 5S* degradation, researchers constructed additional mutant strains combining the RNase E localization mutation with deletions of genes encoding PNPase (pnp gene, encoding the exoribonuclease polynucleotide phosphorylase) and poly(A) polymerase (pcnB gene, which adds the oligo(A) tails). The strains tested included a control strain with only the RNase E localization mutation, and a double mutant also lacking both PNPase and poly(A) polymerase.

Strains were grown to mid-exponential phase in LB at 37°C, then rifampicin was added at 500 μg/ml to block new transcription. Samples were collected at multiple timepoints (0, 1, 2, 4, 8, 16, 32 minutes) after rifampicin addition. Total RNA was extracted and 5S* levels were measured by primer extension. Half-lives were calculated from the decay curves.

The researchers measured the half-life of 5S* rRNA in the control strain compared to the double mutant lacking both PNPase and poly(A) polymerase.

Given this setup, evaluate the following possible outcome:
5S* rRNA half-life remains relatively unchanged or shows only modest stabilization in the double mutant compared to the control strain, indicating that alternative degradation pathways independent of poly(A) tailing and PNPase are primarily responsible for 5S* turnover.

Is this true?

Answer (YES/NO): NO